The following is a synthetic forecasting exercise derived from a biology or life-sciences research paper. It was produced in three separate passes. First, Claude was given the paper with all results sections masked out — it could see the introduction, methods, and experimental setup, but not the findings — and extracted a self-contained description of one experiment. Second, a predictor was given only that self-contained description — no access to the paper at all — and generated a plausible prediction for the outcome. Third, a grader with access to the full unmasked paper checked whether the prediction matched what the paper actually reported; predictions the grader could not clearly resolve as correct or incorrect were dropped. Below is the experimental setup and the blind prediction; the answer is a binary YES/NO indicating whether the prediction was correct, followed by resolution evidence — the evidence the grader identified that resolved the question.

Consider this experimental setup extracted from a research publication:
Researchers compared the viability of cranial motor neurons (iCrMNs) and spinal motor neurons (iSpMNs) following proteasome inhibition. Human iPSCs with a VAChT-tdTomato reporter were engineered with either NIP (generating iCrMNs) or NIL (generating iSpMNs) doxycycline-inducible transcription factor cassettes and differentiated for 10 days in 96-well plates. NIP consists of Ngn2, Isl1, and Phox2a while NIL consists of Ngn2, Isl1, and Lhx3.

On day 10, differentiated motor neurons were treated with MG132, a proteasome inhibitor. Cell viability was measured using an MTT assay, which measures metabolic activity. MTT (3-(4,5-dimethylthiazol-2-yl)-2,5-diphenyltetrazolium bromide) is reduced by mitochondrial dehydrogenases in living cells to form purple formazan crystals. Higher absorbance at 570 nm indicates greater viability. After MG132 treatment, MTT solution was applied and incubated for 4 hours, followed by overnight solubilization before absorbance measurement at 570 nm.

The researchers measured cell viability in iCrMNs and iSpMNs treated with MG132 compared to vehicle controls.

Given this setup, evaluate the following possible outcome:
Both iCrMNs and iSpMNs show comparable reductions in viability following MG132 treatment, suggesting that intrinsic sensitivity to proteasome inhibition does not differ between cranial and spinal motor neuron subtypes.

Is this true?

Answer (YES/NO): NO